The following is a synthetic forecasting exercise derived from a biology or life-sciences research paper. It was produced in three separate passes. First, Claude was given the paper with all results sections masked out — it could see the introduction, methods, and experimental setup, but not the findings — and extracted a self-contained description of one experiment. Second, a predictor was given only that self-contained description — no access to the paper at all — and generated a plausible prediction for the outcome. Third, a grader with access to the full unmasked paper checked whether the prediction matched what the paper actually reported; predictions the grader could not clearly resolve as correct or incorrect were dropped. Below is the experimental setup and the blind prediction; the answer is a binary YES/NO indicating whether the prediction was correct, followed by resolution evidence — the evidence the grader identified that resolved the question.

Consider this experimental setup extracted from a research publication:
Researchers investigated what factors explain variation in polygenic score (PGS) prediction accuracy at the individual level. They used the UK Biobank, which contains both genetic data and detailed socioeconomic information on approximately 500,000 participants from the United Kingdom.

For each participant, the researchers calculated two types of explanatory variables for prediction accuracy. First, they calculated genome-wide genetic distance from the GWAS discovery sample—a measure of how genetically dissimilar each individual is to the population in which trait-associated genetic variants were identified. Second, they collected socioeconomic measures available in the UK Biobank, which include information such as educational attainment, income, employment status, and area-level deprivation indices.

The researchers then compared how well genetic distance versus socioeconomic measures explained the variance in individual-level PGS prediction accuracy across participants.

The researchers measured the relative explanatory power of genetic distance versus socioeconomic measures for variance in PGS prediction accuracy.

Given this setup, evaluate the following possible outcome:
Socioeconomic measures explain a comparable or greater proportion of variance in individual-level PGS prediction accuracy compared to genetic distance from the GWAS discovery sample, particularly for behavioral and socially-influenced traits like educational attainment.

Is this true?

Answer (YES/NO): NO